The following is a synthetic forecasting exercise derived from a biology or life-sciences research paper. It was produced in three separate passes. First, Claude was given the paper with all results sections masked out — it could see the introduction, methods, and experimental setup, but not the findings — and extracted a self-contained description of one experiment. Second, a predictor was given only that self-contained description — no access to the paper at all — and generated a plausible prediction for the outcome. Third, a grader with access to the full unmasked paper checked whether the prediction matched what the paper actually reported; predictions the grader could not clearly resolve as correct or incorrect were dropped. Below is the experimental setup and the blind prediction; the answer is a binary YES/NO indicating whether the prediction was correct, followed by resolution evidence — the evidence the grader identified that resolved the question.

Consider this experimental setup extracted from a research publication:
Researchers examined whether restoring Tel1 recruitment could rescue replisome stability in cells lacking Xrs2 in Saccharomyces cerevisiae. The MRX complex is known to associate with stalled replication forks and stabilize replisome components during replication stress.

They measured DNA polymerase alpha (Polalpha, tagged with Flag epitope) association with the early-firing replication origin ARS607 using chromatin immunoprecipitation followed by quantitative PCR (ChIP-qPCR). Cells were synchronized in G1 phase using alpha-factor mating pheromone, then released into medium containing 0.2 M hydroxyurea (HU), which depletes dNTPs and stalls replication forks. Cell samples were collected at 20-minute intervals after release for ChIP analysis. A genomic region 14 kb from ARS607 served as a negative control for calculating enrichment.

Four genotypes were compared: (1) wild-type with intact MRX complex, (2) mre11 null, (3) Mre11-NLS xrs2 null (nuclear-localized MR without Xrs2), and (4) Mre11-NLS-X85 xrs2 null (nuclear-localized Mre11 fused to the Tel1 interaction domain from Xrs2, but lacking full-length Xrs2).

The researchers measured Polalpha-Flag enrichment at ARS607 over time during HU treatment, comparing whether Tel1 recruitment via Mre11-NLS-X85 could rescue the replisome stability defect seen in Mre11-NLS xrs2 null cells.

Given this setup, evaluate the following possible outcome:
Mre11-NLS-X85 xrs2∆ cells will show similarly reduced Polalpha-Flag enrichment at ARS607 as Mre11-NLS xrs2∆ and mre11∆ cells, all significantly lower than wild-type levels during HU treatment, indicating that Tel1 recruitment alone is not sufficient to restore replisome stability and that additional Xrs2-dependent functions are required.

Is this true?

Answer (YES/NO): NO